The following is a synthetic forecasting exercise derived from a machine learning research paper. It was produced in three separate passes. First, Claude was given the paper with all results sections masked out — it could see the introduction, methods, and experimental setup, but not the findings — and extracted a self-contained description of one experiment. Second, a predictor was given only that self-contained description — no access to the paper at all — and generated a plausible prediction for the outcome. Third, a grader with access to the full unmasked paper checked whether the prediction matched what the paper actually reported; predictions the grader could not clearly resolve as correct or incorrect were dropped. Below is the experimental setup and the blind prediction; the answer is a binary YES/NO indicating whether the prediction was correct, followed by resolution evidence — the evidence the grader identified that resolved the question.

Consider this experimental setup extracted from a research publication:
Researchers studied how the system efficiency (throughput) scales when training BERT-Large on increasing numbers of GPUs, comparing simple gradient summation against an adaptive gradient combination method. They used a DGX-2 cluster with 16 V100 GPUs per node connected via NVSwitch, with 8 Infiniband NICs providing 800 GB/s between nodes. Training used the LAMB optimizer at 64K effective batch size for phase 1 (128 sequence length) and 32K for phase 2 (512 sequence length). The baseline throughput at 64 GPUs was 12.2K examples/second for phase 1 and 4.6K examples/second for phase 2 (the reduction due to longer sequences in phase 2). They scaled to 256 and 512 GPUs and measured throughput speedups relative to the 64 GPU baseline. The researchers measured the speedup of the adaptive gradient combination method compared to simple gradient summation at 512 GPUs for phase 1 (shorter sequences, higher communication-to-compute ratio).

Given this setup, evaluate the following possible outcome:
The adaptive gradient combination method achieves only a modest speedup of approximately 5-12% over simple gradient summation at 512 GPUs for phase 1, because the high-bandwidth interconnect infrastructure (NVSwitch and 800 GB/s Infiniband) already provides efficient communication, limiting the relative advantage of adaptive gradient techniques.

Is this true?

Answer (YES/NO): NO